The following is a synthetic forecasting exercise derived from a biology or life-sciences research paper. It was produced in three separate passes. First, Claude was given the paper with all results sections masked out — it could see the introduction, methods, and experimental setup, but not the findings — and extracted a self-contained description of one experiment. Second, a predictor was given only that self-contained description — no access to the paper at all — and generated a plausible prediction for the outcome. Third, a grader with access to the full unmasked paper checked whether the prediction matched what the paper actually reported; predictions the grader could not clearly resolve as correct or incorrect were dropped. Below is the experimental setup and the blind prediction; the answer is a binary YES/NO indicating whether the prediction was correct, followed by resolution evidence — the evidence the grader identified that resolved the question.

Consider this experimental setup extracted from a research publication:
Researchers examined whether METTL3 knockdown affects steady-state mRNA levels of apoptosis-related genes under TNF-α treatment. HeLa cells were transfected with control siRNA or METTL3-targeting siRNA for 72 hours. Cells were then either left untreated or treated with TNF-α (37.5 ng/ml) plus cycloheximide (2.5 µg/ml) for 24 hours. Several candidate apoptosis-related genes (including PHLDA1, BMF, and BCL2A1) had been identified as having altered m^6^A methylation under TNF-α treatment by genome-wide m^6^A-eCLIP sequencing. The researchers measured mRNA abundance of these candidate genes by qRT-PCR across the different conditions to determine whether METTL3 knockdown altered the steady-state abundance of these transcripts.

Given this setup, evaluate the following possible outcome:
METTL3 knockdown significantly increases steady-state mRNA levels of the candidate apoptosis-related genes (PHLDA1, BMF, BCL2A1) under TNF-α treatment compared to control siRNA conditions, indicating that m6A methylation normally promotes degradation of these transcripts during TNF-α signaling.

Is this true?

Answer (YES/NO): NO